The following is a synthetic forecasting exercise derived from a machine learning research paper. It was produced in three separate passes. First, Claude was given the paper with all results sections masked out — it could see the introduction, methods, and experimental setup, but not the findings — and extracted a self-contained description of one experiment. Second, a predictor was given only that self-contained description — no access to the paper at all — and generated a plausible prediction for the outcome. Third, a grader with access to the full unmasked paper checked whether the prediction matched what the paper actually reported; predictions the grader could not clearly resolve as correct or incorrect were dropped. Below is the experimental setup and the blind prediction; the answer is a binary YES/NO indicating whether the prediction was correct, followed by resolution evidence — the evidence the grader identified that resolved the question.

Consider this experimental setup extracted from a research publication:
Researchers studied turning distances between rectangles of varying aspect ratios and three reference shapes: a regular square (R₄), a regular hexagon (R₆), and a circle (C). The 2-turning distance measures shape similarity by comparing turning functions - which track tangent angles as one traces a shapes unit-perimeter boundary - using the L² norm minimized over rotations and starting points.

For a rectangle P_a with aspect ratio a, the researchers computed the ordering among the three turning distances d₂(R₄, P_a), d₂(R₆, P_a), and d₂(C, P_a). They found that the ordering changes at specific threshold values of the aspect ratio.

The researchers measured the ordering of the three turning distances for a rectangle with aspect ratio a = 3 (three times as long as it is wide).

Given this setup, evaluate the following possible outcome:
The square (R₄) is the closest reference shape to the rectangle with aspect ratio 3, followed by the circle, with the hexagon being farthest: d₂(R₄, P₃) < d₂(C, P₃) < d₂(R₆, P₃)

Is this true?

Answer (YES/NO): NO